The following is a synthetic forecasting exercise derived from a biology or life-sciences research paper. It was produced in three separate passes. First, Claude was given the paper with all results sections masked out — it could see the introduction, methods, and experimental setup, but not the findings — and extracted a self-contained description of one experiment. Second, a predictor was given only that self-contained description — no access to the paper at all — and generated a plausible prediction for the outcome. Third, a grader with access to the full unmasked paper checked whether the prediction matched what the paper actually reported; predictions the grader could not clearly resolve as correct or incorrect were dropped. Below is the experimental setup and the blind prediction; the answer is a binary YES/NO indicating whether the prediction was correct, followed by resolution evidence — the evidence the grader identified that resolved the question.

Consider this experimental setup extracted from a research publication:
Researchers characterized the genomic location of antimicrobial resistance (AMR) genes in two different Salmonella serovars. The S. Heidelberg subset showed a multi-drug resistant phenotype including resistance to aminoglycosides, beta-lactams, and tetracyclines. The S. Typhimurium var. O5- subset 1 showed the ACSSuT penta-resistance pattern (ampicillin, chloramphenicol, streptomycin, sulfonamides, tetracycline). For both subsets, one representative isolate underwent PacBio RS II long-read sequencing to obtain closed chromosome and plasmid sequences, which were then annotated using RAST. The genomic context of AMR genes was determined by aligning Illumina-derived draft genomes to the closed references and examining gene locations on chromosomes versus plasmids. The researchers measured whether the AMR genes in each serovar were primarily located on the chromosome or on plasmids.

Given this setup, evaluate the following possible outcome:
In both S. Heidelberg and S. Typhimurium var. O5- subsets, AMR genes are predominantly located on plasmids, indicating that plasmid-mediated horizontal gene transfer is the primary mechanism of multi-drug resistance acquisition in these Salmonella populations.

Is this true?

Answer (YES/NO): NO